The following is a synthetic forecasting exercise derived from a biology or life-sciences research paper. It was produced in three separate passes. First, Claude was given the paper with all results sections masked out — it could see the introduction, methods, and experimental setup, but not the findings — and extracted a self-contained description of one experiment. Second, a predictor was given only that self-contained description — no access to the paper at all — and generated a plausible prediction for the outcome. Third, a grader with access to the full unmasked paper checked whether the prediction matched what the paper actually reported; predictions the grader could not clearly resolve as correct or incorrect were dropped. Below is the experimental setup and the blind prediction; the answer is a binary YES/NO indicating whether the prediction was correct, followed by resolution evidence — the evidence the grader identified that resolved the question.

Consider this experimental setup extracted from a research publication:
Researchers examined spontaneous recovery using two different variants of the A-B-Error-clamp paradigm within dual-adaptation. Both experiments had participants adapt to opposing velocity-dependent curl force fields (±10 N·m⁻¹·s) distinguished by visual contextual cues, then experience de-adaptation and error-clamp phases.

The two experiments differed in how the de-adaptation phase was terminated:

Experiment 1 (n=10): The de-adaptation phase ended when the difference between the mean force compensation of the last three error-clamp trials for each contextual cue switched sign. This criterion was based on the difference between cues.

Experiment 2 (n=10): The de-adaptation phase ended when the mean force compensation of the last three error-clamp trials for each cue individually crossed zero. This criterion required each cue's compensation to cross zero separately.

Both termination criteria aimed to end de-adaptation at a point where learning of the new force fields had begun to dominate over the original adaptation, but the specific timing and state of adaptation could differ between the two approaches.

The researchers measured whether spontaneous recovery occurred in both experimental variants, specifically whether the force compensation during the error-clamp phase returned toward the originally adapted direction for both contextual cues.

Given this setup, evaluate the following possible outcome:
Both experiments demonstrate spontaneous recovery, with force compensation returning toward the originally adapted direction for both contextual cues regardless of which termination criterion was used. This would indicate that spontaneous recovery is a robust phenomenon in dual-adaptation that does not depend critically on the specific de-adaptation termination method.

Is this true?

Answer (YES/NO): YES